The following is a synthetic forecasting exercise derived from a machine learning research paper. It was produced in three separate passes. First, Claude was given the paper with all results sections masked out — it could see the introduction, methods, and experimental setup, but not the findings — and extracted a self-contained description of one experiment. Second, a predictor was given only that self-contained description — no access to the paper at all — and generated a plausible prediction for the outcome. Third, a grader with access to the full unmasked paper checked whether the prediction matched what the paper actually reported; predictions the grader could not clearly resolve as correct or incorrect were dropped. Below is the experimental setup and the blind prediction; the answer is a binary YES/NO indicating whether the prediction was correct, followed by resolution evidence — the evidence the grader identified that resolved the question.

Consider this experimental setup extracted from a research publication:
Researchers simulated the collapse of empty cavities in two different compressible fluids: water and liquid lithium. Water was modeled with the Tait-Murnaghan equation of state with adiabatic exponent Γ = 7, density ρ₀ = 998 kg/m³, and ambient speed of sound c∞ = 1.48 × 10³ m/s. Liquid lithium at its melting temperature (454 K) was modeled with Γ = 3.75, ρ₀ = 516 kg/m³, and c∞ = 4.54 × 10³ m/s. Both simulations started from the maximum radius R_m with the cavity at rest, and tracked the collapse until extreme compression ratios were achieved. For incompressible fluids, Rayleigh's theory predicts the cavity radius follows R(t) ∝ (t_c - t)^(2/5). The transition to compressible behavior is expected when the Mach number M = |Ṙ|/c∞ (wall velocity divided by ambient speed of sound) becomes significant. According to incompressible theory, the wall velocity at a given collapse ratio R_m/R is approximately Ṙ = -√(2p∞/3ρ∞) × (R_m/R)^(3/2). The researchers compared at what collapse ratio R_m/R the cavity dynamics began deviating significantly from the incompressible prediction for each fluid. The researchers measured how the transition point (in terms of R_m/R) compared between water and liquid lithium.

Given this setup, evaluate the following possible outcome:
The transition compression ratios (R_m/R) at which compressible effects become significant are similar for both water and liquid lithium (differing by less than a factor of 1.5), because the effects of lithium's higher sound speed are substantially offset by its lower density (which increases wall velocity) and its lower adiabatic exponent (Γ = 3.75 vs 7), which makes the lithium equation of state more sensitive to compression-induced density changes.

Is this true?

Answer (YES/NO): NO